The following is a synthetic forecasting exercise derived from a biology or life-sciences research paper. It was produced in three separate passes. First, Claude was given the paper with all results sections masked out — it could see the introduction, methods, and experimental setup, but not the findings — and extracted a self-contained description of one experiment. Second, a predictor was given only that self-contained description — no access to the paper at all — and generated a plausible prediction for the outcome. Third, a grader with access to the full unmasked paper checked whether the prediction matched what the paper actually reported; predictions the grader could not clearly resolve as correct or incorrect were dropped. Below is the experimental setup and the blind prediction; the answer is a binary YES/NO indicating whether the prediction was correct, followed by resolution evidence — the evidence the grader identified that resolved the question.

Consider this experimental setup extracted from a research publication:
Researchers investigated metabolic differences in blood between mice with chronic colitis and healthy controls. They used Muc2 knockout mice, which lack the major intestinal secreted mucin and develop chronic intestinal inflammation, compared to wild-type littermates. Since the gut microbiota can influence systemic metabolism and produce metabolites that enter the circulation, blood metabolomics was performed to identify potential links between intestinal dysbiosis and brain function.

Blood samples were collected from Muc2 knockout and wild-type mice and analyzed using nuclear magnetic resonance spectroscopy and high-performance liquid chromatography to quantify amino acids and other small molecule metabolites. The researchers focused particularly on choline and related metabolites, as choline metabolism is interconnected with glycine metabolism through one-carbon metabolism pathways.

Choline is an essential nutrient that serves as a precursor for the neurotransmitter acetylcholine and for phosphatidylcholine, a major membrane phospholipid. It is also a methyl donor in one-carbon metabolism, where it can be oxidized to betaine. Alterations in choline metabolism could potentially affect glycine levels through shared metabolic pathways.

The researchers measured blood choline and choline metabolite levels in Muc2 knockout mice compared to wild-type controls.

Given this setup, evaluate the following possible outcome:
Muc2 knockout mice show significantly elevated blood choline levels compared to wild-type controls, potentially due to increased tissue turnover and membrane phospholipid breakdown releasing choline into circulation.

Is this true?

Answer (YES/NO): YES